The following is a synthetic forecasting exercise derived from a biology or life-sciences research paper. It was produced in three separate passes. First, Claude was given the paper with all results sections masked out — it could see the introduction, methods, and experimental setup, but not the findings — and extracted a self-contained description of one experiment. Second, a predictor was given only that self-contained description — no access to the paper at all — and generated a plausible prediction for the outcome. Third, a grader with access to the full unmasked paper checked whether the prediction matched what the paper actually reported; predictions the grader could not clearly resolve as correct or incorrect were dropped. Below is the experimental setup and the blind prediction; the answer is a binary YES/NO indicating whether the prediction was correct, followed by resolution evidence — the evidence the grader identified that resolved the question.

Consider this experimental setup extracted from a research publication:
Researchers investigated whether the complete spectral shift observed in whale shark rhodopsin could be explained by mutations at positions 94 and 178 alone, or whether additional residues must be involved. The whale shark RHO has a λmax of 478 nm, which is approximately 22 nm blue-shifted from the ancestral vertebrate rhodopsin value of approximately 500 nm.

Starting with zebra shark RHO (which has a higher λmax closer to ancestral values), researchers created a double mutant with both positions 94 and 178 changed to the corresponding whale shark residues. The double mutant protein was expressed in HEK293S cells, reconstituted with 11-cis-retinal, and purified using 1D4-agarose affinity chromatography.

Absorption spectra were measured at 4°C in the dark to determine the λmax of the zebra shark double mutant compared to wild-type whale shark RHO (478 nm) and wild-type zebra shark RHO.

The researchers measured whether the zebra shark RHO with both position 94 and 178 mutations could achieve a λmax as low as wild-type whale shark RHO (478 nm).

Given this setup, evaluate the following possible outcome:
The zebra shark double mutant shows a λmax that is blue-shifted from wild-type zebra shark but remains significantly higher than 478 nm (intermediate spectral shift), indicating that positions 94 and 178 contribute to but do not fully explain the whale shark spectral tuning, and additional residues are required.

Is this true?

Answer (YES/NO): NO